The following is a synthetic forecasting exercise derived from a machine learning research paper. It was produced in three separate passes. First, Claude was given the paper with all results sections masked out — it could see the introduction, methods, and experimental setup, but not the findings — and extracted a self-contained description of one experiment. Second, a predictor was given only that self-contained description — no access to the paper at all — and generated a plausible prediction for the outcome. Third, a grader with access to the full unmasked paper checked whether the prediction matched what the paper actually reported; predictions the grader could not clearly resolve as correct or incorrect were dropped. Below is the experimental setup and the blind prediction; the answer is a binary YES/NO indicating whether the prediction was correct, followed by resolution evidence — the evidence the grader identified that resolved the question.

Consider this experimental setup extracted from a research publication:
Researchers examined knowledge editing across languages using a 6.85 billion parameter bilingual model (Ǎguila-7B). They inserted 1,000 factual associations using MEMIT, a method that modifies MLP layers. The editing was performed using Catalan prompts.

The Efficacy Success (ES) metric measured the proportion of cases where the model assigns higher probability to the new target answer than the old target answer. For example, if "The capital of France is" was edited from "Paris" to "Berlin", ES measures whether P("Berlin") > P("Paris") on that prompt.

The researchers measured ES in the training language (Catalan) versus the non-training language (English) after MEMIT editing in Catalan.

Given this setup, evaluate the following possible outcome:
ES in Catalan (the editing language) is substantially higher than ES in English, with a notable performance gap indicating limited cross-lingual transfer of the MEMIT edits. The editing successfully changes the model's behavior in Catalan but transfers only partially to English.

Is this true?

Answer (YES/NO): NO